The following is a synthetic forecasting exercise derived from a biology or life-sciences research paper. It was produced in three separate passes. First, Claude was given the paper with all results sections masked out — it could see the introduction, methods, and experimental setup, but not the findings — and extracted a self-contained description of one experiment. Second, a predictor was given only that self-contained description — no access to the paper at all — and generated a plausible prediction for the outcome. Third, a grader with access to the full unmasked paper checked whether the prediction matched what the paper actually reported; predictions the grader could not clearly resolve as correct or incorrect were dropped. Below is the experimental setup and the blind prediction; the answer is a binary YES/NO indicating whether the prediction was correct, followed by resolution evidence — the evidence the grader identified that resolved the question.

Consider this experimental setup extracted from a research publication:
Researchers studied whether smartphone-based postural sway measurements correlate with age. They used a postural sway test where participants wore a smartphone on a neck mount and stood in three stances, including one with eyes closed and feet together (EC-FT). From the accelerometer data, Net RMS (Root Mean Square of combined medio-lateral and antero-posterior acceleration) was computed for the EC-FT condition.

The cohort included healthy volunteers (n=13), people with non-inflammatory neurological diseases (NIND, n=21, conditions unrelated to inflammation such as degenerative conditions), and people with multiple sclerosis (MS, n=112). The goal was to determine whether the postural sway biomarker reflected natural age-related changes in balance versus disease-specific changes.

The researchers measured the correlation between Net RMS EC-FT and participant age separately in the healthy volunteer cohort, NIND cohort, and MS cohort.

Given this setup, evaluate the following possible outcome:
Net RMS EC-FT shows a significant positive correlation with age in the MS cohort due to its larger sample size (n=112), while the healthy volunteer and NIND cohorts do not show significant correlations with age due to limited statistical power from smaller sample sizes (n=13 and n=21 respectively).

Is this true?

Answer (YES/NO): NO